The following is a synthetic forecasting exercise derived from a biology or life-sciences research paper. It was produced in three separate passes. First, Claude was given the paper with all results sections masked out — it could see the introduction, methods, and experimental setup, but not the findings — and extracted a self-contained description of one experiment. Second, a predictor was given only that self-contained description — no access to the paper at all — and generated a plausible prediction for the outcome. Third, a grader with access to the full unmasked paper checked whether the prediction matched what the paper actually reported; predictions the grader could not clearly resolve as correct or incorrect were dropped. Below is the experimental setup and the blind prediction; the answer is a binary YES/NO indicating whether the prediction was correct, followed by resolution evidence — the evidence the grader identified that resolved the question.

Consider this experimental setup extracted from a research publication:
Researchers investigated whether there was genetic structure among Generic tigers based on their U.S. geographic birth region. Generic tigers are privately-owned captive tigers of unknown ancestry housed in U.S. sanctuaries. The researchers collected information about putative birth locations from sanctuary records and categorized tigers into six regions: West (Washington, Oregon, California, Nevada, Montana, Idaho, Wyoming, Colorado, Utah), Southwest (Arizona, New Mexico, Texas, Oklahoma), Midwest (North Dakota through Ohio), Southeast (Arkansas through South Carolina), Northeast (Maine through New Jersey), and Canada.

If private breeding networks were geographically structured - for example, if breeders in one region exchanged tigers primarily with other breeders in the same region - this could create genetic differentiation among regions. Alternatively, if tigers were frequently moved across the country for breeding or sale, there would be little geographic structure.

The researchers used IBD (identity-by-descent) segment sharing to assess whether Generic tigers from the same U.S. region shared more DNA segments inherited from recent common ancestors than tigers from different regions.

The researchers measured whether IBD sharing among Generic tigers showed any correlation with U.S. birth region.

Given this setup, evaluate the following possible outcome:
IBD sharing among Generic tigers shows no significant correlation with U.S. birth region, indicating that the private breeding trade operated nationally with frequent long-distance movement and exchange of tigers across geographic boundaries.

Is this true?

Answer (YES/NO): YES